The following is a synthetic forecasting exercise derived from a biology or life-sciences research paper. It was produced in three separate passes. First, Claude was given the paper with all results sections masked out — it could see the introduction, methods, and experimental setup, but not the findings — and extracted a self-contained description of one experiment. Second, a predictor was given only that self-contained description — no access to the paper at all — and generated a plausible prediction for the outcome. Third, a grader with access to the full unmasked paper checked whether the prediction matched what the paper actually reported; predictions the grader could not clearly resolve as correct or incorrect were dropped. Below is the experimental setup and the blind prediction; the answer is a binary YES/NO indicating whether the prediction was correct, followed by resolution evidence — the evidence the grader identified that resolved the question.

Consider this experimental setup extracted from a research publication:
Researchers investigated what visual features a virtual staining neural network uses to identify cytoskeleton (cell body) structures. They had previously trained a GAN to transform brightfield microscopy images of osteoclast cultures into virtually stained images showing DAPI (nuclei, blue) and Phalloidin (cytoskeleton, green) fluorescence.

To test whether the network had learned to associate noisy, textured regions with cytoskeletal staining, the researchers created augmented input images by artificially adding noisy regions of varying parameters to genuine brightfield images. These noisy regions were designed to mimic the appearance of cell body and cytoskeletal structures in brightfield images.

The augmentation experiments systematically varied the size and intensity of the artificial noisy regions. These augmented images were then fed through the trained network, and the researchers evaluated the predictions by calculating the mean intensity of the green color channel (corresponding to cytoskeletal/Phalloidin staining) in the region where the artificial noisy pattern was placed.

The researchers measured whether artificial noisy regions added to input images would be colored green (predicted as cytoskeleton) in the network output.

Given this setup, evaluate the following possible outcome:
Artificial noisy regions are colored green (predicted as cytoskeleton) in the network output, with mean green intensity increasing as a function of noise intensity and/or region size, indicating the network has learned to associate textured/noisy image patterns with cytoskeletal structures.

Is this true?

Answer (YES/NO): YES